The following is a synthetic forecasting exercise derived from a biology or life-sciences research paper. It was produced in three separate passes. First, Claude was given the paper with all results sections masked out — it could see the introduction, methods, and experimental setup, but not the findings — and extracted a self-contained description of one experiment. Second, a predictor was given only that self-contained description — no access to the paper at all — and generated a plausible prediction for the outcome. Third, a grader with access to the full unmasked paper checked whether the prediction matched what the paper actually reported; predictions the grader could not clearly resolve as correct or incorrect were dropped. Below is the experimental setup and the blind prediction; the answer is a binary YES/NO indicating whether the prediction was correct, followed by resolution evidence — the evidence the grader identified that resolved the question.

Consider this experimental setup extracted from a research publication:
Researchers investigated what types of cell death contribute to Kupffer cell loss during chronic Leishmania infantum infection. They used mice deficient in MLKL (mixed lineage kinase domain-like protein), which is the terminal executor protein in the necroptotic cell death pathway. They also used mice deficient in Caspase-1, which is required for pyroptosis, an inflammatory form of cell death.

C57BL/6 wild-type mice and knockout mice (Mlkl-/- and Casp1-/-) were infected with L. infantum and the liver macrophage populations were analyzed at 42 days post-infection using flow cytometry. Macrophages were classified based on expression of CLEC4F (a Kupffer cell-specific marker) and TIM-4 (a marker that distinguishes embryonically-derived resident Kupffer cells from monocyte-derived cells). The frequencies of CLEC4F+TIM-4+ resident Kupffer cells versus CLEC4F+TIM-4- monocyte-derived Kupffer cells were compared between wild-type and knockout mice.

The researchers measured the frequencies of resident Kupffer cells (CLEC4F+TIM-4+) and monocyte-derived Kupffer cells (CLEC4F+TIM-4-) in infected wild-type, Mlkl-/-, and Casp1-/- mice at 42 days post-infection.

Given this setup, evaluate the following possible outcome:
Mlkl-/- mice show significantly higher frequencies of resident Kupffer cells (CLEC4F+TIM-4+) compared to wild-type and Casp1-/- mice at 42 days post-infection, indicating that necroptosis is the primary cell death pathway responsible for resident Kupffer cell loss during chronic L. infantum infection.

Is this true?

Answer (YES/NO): NO